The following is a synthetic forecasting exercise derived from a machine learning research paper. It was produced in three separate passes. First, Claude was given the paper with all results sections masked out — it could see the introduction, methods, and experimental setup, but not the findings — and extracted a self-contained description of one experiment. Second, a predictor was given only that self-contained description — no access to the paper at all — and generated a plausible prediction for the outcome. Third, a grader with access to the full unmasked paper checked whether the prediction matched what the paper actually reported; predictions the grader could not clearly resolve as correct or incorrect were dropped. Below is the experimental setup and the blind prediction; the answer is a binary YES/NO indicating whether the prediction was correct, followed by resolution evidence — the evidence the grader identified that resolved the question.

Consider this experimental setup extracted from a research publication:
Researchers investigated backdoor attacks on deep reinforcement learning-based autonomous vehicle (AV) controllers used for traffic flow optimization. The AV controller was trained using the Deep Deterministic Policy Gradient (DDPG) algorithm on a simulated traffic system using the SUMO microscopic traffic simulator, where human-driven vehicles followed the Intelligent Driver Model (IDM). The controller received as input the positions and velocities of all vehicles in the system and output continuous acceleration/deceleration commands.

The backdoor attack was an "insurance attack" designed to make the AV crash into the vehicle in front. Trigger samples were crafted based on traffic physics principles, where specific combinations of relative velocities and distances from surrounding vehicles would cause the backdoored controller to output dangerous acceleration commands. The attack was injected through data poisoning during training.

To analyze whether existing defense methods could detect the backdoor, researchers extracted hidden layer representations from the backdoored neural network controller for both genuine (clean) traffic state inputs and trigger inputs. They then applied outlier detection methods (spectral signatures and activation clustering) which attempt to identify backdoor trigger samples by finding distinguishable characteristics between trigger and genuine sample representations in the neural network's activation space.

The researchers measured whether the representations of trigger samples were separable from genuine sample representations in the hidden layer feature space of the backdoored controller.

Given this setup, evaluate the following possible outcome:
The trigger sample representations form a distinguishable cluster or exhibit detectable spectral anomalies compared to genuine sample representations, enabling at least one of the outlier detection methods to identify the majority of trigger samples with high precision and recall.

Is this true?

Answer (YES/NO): NO